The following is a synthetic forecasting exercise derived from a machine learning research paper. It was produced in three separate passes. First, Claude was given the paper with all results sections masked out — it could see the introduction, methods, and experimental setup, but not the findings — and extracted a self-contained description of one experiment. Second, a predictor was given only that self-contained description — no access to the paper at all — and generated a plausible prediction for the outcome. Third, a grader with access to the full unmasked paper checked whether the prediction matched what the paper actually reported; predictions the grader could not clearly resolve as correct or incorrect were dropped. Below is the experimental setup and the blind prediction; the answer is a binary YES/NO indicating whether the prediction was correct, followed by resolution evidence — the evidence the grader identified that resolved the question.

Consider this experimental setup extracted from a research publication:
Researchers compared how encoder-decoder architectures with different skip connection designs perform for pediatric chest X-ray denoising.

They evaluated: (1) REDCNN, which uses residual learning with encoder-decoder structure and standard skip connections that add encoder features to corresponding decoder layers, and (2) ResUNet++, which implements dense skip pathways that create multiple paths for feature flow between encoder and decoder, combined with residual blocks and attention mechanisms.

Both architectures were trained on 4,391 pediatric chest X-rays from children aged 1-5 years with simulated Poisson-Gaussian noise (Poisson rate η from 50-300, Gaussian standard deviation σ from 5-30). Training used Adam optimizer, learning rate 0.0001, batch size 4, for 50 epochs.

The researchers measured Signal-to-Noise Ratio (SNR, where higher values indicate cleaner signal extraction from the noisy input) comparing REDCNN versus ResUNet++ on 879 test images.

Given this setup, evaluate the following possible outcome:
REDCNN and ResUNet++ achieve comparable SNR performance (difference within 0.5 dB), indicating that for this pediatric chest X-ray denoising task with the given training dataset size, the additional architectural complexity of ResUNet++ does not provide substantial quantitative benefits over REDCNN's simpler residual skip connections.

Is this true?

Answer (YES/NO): NO